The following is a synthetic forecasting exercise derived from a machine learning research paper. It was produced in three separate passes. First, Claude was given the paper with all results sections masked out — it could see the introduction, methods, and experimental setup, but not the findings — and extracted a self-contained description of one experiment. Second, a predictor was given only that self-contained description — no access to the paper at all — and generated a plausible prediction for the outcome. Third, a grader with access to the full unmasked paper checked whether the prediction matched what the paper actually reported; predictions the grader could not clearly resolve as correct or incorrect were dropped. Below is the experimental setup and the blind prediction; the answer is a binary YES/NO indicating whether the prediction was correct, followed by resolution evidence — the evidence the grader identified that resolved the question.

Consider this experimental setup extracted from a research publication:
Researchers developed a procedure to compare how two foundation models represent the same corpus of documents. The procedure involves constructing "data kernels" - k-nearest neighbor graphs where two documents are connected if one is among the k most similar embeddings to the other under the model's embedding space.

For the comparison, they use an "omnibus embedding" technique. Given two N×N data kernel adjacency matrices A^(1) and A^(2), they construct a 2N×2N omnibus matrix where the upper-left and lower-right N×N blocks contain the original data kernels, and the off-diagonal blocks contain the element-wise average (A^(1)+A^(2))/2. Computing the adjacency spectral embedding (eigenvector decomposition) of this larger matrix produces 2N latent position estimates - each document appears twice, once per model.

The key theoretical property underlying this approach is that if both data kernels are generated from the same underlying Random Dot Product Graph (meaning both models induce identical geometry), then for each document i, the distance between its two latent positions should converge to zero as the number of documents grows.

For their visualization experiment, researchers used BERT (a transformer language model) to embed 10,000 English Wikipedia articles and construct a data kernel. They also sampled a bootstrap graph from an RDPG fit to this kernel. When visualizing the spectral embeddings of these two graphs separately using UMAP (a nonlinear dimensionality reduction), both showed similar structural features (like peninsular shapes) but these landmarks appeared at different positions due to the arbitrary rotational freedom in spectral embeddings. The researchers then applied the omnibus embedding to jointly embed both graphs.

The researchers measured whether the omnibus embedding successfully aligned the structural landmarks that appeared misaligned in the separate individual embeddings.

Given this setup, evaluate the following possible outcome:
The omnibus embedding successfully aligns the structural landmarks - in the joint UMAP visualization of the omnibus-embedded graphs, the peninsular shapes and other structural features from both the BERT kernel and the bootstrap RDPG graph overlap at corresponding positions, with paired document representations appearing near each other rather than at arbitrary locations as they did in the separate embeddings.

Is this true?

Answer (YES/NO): YES